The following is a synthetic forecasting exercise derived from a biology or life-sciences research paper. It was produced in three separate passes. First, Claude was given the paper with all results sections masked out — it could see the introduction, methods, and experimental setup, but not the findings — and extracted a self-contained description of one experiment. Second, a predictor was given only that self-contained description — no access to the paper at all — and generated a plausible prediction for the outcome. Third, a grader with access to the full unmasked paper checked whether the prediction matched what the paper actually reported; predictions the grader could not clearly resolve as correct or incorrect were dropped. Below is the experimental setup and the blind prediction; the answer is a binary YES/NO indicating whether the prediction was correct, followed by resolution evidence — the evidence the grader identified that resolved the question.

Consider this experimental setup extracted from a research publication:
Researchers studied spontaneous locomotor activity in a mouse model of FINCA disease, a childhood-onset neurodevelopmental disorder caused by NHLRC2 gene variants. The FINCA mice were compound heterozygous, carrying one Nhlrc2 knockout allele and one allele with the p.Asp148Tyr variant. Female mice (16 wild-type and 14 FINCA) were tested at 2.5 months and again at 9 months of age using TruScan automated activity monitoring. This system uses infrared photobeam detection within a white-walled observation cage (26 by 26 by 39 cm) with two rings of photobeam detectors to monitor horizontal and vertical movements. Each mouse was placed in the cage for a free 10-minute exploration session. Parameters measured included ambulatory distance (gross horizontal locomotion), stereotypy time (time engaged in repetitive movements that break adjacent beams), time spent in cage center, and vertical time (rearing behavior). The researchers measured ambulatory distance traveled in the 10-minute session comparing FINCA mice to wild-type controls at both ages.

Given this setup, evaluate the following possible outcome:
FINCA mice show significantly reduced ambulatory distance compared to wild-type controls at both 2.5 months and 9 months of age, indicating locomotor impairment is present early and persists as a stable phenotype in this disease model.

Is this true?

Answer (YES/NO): NO